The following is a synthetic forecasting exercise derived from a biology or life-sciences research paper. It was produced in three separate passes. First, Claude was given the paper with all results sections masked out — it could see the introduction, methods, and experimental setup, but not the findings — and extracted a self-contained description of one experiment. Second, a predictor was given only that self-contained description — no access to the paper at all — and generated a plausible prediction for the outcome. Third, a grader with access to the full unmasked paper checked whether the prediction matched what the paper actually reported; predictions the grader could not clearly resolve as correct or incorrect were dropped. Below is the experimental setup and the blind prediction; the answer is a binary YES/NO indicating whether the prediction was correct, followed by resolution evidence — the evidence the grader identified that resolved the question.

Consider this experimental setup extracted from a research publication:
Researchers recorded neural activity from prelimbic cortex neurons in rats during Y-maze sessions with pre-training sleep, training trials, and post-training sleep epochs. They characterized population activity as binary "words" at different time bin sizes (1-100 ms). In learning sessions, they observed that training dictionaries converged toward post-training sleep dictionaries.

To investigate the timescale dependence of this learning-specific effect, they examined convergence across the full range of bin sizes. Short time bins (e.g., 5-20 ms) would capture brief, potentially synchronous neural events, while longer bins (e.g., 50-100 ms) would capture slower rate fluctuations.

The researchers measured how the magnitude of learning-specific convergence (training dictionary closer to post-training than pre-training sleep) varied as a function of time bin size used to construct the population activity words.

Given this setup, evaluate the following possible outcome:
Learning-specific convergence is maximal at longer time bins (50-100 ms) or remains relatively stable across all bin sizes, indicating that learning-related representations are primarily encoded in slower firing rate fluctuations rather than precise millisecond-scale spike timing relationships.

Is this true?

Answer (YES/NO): NO